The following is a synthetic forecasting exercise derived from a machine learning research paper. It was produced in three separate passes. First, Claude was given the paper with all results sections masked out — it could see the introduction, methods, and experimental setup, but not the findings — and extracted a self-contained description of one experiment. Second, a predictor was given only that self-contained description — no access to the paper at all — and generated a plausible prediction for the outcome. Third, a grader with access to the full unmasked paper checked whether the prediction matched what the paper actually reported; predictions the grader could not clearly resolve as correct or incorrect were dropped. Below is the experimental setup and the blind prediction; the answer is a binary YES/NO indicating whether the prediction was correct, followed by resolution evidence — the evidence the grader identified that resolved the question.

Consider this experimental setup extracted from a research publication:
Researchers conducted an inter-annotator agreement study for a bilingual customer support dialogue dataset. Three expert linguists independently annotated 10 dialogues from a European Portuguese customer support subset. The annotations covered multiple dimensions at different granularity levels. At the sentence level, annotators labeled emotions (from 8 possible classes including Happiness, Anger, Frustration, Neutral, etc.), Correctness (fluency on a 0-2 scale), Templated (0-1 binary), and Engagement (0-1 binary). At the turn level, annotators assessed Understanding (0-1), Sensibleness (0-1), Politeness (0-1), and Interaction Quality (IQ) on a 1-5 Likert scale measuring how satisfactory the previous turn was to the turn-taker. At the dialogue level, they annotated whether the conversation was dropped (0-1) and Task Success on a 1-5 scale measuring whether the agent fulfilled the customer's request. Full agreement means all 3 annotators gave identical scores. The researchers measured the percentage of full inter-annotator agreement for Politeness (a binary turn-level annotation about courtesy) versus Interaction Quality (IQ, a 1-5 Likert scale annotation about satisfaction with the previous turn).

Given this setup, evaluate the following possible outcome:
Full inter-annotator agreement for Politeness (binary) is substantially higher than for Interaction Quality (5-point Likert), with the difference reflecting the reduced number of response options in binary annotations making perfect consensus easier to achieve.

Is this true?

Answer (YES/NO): YES